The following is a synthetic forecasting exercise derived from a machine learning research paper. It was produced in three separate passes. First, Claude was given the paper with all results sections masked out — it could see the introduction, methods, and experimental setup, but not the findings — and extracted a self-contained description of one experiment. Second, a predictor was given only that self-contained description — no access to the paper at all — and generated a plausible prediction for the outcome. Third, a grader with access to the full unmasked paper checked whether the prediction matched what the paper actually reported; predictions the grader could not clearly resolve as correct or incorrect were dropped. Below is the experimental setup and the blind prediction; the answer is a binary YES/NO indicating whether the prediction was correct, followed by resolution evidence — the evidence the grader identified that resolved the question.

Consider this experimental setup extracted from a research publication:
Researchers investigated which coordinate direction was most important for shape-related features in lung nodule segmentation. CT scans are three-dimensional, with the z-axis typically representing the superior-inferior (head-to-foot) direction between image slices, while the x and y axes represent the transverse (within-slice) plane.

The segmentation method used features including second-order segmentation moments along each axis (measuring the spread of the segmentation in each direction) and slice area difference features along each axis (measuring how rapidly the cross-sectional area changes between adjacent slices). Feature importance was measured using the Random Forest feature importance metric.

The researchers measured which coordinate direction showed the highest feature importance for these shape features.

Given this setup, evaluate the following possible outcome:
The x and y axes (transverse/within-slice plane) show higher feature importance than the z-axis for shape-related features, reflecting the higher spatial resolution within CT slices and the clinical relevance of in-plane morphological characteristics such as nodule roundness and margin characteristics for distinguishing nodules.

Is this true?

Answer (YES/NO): NO